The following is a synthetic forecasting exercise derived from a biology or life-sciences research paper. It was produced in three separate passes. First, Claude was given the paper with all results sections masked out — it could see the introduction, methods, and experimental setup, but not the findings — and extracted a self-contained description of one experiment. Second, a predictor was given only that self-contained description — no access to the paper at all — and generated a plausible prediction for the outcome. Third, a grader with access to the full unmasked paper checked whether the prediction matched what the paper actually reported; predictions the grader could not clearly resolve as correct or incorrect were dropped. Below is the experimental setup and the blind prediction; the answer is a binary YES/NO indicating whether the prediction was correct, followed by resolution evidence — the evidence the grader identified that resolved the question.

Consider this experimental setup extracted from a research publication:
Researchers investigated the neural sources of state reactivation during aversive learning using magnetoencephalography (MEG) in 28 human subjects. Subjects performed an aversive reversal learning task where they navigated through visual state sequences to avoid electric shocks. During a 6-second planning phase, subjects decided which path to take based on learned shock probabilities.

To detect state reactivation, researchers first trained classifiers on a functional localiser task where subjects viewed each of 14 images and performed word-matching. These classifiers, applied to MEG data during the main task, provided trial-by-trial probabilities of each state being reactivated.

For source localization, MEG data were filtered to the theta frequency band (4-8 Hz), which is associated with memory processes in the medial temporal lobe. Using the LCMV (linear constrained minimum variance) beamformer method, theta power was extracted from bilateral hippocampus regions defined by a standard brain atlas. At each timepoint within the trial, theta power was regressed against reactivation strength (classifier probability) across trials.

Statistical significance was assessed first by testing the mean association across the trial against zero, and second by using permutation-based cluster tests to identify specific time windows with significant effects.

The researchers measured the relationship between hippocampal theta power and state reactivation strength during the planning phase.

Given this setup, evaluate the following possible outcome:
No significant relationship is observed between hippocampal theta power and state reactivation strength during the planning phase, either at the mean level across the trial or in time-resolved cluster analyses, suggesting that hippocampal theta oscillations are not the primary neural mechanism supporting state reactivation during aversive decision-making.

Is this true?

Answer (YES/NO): NO